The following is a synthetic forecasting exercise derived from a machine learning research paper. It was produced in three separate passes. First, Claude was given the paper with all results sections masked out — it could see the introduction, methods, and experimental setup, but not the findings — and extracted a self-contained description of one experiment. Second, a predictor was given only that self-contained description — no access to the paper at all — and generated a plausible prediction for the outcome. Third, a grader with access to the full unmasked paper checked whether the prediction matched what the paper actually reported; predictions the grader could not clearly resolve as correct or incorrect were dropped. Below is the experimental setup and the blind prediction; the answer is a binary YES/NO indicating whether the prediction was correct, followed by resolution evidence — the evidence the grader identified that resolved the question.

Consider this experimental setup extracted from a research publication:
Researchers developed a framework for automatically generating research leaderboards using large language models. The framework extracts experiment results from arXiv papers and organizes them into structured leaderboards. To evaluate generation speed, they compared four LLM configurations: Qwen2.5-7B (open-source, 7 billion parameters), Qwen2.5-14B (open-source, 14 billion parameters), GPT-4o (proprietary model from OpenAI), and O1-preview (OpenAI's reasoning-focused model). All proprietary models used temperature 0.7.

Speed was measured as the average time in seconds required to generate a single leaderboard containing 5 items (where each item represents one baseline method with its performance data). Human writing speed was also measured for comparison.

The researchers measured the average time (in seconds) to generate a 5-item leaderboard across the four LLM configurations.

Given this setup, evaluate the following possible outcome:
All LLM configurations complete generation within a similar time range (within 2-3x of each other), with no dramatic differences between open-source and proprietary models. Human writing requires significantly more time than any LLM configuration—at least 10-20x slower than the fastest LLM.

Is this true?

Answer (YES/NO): NO